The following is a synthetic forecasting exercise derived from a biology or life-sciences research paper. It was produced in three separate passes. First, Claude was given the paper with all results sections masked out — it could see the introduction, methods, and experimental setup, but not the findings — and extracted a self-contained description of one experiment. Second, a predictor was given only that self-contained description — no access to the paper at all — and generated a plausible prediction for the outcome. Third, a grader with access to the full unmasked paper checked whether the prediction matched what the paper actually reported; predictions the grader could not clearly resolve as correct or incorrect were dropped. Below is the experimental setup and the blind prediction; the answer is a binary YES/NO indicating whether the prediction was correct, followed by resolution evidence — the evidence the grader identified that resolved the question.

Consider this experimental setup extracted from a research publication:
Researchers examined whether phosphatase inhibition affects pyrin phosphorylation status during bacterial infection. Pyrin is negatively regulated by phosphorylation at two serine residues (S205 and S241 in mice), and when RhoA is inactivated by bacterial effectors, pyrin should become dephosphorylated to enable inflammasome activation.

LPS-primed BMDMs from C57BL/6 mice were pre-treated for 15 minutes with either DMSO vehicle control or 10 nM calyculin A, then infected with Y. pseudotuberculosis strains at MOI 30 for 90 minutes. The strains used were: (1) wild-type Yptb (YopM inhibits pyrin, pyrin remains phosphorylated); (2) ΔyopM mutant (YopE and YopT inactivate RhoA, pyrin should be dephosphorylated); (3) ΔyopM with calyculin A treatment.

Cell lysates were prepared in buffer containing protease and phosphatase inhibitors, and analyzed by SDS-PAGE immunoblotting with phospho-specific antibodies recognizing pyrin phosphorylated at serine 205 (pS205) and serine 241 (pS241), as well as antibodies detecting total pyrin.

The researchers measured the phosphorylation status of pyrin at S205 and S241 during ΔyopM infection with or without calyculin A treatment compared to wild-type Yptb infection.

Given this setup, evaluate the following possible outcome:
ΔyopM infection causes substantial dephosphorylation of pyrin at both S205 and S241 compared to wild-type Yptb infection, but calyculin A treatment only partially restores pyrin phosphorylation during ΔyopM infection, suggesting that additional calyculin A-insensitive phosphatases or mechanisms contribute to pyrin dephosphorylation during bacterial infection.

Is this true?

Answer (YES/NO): NO